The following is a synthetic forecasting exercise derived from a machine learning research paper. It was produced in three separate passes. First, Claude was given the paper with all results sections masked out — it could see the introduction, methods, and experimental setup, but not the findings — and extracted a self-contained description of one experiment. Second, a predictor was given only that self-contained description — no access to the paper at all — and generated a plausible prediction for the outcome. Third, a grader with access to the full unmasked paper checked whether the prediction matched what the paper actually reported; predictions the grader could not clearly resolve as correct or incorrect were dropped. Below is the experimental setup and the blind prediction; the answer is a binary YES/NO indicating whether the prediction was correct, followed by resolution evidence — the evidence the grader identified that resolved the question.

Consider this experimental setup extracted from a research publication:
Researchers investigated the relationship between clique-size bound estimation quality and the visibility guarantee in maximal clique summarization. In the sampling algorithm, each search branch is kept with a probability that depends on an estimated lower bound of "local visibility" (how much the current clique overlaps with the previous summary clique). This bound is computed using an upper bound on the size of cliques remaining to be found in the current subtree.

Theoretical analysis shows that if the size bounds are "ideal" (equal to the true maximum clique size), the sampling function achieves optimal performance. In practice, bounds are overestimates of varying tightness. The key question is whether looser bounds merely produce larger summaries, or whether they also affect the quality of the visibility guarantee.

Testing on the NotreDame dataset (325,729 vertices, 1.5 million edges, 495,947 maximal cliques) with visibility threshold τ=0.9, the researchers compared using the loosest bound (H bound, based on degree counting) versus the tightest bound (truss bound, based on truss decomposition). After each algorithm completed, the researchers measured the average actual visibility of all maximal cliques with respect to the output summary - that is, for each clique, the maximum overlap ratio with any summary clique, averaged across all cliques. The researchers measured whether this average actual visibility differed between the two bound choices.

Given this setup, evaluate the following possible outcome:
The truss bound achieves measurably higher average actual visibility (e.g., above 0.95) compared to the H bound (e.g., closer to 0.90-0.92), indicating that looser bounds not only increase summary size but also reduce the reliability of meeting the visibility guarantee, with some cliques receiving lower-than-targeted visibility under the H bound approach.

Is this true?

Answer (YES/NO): NO